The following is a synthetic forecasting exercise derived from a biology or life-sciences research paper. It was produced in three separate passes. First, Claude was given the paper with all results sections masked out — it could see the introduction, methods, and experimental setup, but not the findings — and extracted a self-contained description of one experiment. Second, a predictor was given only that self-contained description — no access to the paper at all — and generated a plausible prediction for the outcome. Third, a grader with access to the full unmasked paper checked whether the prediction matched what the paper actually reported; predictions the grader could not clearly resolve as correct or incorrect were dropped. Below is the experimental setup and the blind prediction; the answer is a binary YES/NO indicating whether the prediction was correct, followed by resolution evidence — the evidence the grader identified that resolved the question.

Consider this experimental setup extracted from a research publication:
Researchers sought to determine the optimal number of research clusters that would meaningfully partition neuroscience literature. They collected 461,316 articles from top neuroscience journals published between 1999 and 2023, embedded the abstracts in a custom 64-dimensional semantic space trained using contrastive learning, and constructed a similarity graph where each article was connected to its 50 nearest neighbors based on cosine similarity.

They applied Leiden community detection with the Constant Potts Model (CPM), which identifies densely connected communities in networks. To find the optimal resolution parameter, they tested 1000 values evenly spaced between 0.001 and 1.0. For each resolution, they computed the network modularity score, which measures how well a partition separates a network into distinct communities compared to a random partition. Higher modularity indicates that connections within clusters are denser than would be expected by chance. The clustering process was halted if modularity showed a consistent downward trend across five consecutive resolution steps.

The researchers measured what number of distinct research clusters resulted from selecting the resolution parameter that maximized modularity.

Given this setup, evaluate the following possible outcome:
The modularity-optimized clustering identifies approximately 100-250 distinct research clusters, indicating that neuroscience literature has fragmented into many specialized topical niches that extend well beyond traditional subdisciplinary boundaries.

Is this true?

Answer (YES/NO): YES